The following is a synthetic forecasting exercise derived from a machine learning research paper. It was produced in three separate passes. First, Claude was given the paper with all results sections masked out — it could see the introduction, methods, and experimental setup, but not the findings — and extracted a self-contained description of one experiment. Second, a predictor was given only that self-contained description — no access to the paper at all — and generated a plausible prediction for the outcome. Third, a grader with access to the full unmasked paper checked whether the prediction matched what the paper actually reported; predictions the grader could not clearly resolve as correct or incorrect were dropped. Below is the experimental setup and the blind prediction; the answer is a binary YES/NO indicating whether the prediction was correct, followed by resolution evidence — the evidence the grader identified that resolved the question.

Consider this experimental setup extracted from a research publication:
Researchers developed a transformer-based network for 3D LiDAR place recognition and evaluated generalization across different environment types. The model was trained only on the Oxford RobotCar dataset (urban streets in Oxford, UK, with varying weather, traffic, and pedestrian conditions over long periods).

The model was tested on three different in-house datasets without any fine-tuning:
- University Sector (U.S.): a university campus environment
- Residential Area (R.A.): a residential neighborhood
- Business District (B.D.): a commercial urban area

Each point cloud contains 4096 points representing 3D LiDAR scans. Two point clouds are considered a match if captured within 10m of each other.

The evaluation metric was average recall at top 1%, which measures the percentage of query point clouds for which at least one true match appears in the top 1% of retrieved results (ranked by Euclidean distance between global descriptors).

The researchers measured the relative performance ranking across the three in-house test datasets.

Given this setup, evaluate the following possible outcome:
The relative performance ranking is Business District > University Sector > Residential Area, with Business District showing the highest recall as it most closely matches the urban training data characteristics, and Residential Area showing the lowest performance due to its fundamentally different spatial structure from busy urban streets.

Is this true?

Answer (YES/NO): NO